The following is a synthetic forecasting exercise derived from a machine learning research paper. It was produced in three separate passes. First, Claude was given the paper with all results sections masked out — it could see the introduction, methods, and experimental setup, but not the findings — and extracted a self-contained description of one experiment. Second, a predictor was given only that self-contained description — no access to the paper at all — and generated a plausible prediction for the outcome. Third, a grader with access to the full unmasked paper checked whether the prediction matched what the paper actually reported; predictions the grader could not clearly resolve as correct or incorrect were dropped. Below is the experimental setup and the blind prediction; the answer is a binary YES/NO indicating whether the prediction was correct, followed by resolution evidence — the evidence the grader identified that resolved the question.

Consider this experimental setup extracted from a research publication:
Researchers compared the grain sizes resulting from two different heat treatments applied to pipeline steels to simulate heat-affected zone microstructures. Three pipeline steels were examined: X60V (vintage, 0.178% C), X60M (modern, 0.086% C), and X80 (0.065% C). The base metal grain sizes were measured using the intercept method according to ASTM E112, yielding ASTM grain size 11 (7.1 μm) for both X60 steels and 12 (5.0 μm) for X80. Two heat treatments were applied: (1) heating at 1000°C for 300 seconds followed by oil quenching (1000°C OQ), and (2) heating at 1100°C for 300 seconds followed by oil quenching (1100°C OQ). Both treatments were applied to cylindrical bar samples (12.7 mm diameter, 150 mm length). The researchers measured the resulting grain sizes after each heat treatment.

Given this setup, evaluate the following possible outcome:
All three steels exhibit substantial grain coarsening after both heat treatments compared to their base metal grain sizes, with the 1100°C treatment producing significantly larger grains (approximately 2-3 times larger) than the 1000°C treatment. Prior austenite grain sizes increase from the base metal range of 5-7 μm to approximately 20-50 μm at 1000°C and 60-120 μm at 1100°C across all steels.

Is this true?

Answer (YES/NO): NO